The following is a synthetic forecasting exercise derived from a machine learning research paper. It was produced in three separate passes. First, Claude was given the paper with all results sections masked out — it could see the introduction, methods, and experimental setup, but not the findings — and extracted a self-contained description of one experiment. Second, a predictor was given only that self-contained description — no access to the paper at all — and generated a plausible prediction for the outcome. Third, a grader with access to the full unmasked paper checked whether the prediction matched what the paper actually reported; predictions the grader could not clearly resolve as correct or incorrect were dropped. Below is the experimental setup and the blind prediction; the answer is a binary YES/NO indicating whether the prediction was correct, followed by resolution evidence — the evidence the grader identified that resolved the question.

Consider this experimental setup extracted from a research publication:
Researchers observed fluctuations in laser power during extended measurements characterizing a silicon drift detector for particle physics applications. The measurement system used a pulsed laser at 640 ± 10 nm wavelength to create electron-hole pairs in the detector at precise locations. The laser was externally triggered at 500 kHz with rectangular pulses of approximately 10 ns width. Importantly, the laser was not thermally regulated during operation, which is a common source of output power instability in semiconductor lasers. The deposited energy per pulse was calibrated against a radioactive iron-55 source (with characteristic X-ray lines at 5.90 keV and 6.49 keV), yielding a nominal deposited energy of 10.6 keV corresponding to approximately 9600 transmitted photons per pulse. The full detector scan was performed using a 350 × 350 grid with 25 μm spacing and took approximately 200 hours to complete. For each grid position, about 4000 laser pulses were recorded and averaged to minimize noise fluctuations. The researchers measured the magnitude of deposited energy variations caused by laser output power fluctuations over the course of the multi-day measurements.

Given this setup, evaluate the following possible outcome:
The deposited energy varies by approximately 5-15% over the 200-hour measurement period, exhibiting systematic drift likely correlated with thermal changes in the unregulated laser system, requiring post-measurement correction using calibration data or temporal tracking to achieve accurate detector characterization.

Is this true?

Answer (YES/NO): NO